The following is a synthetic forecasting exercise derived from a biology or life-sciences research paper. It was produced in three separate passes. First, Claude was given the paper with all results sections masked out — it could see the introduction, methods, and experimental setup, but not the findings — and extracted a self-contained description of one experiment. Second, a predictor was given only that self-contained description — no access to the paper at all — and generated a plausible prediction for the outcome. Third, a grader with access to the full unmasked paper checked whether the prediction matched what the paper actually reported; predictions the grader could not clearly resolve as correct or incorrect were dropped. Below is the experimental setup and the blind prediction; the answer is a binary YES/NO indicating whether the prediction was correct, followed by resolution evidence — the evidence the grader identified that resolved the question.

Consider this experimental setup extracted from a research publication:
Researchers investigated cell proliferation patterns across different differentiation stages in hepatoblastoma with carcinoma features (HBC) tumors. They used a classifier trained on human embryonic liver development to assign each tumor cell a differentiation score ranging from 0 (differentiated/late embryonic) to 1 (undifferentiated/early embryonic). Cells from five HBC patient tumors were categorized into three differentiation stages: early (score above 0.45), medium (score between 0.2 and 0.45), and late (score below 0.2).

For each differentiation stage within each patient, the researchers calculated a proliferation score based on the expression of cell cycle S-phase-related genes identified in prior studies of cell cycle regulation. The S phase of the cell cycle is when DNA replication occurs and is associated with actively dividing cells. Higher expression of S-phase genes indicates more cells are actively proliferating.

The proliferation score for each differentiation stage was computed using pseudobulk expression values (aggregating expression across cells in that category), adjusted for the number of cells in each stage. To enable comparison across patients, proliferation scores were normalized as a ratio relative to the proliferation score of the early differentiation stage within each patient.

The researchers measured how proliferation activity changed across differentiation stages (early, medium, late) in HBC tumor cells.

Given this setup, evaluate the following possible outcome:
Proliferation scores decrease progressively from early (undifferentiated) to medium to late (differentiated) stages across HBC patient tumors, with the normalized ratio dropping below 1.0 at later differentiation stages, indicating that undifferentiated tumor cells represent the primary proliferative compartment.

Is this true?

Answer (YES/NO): NO